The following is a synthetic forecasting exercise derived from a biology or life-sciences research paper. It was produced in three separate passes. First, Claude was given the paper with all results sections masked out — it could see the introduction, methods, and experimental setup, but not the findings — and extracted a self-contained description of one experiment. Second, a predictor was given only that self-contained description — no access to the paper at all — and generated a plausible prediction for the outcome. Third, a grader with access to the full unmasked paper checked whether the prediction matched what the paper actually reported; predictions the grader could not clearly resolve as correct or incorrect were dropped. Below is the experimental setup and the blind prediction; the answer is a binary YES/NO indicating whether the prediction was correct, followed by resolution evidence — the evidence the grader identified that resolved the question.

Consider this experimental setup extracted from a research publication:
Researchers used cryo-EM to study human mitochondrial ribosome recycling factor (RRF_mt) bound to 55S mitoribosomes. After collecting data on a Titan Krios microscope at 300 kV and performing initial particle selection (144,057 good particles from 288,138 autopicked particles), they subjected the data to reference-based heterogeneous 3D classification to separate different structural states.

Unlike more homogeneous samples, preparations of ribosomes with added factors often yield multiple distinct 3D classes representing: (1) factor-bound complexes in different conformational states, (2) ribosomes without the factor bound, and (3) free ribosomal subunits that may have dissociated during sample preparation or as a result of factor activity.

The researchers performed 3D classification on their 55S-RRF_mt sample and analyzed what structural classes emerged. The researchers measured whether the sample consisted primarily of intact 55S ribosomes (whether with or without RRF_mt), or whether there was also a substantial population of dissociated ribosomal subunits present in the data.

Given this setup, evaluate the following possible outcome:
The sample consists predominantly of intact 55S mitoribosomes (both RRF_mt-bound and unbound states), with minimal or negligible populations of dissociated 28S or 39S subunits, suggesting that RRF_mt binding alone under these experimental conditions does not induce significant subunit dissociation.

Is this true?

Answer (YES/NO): NO